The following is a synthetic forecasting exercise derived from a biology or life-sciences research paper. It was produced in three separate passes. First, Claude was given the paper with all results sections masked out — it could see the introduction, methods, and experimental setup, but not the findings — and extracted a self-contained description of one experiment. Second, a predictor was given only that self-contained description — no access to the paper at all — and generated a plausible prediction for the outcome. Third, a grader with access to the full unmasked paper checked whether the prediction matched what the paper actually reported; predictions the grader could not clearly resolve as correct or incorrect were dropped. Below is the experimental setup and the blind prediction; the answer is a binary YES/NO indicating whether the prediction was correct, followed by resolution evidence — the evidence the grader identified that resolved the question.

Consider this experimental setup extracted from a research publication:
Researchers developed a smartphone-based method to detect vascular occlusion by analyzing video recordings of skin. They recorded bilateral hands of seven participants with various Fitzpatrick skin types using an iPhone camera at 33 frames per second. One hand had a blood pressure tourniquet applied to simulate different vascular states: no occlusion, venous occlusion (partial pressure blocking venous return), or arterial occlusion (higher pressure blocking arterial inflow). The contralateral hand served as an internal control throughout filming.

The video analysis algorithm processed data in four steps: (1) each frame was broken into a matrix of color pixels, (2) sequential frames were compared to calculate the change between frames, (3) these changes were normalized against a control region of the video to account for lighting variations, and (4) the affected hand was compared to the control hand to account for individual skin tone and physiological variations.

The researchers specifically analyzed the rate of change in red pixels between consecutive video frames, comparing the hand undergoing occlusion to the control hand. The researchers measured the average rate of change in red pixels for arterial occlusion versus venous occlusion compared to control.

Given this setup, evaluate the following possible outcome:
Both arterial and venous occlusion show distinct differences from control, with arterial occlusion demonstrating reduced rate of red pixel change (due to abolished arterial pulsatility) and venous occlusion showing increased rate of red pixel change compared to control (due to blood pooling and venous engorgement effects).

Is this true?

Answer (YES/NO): NO